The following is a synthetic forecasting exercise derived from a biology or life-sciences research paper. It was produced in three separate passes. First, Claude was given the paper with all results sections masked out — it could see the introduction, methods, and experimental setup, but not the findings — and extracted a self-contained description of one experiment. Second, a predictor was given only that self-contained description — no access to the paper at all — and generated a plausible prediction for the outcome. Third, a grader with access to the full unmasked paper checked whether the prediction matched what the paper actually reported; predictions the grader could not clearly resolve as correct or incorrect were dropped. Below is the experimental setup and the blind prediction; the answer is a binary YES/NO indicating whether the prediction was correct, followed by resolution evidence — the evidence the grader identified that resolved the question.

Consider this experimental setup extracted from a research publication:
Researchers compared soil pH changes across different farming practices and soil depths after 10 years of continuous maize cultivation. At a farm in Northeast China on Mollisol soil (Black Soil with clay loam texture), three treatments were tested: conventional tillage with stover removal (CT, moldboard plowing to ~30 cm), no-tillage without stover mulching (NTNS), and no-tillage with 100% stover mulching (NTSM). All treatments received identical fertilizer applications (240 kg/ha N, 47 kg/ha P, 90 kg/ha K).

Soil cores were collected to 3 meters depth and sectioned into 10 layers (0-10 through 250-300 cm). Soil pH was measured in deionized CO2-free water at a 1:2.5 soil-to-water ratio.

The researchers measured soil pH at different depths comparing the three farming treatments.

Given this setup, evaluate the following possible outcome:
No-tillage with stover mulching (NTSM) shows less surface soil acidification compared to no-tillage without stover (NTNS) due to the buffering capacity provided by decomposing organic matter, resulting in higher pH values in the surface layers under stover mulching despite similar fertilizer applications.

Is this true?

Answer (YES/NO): NO